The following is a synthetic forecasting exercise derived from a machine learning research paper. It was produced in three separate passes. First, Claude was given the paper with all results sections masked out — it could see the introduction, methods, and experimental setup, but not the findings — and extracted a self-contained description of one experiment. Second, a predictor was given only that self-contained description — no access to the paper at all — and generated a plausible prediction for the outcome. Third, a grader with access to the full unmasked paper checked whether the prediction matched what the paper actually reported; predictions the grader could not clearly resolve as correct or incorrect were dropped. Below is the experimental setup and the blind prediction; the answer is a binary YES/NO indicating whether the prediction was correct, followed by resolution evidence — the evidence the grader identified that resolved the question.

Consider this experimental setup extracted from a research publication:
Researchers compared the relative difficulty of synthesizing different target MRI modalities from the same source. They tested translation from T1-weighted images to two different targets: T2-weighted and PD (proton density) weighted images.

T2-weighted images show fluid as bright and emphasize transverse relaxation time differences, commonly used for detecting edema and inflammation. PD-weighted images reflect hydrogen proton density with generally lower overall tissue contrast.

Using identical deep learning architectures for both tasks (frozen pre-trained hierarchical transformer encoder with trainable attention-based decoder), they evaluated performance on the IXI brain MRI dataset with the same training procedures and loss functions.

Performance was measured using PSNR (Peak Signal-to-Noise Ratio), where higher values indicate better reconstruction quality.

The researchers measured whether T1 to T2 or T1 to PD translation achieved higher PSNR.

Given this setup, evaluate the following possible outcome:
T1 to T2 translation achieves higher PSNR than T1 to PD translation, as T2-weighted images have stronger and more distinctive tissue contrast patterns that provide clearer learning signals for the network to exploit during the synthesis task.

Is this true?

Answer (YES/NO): NO